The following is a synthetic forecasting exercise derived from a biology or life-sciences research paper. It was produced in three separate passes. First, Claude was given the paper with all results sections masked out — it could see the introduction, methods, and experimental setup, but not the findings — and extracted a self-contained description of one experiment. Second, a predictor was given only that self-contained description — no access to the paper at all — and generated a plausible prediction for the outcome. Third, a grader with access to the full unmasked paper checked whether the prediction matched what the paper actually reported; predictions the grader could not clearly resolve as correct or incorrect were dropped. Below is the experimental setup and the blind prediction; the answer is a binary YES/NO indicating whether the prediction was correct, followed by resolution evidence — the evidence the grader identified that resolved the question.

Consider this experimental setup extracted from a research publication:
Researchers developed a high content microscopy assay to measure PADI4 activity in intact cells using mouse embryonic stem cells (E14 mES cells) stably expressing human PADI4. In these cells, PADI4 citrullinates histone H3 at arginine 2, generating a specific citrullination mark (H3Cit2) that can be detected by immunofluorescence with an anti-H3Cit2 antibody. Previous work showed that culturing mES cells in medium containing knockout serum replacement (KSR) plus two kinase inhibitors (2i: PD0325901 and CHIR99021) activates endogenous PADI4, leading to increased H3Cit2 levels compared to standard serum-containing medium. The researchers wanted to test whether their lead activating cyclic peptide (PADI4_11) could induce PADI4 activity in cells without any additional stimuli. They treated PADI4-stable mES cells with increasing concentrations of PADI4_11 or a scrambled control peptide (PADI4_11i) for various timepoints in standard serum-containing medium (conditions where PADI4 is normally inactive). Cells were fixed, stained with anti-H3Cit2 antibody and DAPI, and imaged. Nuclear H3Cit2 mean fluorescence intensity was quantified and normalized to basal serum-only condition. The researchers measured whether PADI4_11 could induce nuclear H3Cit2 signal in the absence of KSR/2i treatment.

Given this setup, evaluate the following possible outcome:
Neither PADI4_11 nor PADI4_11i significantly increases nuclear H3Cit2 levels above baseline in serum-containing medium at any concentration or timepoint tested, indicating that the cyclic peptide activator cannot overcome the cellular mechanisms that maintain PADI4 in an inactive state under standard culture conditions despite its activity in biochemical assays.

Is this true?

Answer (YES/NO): NO